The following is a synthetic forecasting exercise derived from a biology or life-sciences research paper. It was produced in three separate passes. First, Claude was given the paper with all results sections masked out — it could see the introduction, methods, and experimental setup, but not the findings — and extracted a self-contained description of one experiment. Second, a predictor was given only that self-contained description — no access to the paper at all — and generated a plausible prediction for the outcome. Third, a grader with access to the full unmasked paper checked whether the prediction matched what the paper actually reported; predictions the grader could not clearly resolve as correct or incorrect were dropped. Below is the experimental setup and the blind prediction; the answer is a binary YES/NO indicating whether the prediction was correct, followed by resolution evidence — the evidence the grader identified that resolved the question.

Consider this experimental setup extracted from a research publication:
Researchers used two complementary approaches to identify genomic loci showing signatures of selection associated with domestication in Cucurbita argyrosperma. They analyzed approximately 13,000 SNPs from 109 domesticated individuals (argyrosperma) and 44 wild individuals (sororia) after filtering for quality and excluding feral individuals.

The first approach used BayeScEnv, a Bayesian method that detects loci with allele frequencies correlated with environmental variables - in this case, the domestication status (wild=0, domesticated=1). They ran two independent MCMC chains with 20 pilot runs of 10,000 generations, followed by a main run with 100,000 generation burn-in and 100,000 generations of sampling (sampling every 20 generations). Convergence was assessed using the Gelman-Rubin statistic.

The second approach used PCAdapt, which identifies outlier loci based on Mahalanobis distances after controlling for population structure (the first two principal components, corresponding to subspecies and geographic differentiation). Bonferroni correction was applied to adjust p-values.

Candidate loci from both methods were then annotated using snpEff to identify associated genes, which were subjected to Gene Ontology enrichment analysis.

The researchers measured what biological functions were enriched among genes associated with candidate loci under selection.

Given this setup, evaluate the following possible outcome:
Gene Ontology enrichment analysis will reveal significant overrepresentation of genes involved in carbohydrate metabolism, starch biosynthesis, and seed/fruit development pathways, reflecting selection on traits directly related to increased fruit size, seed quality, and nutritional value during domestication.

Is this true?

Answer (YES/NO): NO